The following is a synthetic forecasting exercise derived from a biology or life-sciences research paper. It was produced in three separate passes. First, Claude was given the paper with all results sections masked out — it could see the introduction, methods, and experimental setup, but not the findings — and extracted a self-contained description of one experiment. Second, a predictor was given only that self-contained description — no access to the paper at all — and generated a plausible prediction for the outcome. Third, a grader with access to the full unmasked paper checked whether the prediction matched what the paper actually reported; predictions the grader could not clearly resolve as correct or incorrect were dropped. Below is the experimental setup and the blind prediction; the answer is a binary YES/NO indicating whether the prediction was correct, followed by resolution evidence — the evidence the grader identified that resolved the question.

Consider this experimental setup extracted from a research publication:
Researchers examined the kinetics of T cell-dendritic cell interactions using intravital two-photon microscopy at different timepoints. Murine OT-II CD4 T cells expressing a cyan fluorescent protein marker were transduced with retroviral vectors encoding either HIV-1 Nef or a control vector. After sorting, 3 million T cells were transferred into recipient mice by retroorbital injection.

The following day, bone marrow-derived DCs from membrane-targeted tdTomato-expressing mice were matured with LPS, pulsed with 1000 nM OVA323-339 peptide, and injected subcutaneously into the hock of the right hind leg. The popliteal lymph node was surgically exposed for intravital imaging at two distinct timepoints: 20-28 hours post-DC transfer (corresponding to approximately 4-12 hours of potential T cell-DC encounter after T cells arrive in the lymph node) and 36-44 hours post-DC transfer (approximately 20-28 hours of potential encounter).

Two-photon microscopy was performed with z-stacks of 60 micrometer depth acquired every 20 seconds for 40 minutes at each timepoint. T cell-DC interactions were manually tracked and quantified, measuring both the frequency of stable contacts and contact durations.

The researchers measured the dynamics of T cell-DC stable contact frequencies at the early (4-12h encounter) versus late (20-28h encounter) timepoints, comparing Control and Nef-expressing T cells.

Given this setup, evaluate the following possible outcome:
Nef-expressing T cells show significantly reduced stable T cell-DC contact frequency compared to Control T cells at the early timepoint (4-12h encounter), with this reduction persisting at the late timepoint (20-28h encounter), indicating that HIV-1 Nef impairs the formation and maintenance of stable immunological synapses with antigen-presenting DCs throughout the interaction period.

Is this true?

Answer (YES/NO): NO